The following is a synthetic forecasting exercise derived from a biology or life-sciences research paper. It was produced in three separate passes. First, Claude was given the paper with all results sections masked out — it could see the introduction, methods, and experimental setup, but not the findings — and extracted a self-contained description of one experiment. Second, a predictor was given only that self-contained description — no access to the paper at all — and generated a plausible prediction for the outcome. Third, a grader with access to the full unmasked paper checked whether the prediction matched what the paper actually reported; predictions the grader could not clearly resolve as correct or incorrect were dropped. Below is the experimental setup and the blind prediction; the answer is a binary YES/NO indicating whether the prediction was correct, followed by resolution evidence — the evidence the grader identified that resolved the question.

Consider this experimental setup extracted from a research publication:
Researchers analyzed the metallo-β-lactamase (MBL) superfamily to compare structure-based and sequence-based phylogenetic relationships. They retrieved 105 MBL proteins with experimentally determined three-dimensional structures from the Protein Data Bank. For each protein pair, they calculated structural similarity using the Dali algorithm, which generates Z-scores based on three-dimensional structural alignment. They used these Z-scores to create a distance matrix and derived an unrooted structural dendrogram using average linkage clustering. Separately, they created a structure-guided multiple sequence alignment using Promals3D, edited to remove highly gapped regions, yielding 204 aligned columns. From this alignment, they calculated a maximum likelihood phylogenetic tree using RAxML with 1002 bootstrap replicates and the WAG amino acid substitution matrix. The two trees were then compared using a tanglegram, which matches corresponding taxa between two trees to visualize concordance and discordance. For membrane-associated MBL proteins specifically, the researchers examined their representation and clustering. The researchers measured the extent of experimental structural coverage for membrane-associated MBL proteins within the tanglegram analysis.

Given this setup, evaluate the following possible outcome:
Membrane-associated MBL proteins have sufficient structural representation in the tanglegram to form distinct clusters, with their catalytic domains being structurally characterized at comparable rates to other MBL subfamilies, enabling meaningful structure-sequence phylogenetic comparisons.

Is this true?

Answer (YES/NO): NO